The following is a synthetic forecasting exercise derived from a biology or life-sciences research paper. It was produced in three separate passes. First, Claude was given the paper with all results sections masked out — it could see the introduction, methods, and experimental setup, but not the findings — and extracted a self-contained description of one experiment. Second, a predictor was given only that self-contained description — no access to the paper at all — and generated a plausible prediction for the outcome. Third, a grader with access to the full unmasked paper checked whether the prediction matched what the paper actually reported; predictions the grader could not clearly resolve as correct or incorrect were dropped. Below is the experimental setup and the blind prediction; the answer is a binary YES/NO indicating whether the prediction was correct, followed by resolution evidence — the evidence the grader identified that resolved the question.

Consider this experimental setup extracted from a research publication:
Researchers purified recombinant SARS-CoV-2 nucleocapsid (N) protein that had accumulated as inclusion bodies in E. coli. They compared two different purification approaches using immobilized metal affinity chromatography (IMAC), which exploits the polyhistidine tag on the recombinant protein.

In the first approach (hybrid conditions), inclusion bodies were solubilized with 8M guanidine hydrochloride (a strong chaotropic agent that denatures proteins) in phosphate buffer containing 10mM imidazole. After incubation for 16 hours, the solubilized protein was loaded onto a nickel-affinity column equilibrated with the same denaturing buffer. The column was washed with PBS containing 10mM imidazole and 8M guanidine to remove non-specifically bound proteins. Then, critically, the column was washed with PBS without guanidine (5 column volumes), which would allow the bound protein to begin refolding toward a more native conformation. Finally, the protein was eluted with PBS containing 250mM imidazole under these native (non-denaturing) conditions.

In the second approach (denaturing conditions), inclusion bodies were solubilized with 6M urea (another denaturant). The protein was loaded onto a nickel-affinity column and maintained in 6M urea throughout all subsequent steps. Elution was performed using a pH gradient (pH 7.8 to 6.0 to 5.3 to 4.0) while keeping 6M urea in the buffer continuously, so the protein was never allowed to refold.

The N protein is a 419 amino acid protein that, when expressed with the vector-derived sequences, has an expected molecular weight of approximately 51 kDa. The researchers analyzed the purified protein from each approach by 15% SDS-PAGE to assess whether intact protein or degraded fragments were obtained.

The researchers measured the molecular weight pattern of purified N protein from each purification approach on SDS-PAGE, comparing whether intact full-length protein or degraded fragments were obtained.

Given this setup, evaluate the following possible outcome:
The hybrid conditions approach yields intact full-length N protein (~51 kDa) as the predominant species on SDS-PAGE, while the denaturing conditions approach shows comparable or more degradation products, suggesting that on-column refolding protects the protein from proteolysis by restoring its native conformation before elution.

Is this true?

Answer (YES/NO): NO